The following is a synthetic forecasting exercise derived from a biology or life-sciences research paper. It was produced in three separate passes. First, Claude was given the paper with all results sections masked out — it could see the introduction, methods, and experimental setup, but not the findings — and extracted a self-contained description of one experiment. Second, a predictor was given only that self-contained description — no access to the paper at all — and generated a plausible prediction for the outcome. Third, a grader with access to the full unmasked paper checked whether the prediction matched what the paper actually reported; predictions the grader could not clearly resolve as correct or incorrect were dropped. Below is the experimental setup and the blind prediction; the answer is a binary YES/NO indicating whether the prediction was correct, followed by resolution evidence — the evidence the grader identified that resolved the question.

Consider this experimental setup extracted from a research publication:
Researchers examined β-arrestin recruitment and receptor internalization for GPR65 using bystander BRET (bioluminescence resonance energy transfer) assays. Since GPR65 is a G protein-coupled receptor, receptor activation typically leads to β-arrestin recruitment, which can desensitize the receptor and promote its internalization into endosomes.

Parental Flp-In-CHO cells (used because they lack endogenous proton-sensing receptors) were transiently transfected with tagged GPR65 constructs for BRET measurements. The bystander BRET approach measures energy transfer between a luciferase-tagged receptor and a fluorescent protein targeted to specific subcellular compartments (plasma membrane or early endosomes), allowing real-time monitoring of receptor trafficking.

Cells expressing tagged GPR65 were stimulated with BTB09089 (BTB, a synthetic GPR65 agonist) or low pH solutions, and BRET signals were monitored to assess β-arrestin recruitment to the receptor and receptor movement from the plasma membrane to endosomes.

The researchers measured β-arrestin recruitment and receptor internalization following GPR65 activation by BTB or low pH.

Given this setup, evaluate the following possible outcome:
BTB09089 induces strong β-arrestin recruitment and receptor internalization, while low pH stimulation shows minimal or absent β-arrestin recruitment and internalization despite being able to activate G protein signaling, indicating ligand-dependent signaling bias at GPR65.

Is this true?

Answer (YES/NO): NO